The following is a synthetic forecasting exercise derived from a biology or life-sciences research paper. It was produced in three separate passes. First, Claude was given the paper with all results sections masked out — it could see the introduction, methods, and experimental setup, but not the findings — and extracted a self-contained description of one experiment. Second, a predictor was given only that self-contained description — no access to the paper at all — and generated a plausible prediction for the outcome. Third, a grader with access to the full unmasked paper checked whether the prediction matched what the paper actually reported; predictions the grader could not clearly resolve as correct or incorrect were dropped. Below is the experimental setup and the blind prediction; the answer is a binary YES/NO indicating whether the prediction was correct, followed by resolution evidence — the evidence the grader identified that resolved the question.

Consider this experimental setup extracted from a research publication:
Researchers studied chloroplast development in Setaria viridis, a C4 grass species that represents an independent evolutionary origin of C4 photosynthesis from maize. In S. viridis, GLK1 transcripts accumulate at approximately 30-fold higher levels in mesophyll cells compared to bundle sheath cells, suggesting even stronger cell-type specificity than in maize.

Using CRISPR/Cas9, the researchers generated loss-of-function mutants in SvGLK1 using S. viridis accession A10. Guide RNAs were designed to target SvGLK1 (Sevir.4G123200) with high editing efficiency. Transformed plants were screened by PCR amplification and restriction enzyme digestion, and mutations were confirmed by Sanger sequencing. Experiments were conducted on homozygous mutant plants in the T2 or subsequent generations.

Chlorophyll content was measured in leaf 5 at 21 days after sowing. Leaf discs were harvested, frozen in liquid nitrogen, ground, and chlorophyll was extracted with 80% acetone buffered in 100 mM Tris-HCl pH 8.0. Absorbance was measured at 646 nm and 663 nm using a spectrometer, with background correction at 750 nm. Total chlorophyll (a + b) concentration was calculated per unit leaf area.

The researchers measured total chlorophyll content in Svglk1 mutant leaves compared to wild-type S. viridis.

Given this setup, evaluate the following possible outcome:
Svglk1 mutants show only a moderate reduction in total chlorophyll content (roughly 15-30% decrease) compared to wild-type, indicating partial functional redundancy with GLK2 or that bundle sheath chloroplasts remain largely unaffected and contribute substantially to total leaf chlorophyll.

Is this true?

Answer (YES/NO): NO